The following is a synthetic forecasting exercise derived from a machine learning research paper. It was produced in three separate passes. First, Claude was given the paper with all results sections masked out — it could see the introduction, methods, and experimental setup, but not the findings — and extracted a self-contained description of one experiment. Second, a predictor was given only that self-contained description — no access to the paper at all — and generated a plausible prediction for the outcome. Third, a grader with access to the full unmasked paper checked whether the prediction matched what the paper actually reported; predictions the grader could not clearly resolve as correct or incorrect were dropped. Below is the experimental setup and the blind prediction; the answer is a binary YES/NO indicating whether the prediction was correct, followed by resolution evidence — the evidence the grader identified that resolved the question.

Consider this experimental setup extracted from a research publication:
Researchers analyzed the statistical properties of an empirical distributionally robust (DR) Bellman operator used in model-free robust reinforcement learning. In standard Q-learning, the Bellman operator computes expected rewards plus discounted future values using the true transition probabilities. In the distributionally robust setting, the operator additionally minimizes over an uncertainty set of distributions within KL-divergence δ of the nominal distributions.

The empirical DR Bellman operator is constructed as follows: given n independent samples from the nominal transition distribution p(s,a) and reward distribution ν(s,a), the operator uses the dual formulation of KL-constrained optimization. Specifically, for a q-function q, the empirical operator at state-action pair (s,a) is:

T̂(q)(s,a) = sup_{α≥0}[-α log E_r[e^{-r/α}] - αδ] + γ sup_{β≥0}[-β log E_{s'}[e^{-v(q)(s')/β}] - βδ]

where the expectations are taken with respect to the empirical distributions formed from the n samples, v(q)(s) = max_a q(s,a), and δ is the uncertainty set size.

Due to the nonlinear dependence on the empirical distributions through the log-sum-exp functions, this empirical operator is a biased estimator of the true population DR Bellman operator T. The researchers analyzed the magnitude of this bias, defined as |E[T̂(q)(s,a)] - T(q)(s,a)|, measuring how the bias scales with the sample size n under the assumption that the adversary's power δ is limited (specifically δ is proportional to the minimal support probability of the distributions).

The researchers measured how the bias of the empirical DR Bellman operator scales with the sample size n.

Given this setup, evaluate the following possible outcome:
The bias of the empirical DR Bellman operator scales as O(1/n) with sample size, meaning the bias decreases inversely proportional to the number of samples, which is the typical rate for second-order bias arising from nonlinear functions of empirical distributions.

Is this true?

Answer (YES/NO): YES